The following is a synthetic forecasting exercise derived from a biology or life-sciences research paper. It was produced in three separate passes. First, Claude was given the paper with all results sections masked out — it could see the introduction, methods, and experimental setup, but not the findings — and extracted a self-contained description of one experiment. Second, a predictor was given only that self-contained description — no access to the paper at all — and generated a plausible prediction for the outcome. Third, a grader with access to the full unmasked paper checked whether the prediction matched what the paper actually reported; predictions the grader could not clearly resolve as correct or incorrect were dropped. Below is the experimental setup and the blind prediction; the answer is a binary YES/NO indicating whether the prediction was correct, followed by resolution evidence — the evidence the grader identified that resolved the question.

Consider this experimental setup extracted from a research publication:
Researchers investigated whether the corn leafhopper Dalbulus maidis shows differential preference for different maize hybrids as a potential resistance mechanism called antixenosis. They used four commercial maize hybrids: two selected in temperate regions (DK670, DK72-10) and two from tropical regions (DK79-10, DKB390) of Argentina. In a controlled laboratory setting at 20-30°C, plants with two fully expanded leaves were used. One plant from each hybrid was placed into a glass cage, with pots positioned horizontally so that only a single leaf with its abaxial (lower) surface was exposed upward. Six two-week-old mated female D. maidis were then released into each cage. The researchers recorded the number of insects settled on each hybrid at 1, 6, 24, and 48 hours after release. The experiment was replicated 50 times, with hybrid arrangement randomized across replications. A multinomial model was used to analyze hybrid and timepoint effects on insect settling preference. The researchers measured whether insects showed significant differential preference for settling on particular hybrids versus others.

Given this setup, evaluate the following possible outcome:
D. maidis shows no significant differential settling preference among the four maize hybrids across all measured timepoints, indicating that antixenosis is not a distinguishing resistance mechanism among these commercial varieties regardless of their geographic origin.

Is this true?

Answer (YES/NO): NO